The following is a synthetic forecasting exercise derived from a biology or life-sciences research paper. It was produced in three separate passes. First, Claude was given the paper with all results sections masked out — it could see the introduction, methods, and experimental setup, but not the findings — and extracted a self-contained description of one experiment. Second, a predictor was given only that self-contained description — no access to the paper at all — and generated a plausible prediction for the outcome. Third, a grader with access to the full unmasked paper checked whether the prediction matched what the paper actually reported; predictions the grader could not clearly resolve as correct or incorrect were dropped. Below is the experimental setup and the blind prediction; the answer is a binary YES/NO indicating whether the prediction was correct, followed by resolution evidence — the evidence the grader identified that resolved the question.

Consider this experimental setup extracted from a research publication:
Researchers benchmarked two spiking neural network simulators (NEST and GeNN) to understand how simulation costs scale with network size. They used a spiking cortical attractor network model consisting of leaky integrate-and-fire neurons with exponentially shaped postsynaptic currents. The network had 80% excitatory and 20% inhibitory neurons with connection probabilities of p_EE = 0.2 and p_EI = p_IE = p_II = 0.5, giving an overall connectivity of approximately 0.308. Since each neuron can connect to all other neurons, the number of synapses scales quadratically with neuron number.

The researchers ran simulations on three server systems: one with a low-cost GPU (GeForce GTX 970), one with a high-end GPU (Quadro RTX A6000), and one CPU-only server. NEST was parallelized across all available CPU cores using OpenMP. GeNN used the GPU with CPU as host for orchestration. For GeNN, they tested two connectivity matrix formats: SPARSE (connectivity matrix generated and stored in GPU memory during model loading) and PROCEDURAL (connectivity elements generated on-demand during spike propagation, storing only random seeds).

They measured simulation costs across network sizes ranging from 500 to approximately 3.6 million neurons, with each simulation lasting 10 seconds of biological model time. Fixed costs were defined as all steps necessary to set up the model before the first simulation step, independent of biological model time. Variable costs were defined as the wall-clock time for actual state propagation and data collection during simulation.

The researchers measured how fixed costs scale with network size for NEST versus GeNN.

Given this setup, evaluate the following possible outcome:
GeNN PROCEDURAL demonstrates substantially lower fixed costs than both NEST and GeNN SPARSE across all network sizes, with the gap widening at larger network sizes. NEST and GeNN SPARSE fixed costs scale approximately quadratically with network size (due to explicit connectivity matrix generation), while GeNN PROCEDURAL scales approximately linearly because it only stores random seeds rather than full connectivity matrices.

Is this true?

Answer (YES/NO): NO